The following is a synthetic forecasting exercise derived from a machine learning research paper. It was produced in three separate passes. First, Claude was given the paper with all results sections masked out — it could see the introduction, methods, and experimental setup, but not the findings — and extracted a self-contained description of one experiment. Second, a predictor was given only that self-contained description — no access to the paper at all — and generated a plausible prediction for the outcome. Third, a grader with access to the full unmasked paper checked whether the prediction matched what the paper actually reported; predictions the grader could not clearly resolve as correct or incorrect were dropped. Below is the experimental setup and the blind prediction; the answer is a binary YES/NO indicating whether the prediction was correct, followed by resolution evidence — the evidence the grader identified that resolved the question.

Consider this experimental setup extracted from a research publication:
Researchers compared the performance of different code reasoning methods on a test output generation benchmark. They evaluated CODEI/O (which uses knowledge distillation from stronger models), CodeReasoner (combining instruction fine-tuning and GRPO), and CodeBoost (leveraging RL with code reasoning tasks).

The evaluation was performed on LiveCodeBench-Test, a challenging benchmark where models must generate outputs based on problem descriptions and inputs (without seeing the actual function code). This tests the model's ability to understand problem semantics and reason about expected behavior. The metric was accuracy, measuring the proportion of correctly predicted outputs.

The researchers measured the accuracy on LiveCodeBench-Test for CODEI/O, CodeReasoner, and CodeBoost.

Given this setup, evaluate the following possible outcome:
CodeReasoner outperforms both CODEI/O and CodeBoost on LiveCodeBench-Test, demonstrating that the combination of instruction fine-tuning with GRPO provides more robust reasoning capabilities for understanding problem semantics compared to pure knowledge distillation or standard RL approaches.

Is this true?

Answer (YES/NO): YES